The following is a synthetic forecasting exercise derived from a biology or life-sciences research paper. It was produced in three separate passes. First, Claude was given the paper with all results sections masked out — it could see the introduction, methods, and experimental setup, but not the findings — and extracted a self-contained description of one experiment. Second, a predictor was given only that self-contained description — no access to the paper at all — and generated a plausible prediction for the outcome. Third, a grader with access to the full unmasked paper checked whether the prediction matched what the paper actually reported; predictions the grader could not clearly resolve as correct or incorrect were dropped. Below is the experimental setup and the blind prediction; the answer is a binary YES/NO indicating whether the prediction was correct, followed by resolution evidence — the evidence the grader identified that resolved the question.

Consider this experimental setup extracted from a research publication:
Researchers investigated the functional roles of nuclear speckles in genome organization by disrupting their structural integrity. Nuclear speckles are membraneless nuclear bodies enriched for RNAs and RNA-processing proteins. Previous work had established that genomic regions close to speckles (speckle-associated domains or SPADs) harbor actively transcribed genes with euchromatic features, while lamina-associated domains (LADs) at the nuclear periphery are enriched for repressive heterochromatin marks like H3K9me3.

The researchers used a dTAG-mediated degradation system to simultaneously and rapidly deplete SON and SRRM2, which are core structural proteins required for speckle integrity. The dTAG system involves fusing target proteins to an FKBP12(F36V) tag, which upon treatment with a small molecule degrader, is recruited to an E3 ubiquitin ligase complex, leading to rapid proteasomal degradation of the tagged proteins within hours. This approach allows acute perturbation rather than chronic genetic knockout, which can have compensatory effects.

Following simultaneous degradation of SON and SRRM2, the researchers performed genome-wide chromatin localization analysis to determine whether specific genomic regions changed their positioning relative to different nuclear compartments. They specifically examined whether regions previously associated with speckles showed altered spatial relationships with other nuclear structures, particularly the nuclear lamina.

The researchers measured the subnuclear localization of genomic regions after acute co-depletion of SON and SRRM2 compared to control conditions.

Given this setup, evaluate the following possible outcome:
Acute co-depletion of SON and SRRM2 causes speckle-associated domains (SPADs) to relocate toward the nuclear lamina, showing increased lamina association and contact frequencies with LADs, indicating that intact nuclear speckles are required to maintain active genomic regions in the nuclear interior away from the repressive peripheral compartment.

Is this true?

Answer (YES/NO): NO